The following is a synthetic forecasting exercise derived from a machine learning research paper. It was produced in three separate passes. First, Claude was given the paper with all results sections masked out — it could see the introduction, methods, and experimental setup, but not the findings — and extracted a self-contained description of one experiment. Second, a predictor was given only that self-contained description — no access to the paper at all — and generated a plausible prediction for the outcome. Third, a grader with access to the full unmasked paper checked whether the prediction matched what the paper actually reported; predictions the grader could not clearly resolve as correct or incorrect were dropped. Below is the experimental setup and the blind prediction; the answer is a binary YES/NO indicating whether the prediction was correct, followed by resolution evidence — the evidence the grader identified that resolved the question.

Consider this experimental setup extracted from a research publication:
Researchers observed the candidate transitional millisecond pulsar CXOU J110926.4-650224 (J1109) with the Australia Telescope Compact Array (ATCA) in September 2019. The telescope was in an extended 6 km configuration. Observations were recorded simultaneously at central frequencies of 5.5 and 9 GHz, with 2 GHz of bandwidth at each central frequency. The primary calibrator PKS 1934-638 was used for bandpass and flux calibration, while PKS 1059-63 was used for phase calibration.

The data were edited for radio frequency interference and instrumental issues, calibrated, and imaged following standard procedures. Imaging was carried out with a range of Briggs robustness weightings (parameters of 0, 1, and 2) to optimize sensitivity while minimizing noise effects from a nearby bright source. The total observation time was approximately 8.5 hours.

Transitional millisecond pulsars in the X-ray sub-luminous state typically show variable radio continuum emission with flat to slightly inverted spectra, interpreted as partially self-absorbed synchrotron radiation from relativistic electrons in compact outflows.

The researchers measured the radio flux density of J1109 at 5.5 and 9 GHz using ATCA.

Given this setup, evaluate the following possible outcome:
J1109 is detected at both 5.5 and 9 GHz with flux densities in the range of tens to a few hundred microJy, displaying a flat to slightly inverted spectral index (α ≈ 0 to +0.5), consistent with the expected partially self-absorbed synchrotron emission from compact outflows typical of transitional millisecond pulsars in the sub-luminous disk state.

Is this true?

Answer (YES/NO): NO